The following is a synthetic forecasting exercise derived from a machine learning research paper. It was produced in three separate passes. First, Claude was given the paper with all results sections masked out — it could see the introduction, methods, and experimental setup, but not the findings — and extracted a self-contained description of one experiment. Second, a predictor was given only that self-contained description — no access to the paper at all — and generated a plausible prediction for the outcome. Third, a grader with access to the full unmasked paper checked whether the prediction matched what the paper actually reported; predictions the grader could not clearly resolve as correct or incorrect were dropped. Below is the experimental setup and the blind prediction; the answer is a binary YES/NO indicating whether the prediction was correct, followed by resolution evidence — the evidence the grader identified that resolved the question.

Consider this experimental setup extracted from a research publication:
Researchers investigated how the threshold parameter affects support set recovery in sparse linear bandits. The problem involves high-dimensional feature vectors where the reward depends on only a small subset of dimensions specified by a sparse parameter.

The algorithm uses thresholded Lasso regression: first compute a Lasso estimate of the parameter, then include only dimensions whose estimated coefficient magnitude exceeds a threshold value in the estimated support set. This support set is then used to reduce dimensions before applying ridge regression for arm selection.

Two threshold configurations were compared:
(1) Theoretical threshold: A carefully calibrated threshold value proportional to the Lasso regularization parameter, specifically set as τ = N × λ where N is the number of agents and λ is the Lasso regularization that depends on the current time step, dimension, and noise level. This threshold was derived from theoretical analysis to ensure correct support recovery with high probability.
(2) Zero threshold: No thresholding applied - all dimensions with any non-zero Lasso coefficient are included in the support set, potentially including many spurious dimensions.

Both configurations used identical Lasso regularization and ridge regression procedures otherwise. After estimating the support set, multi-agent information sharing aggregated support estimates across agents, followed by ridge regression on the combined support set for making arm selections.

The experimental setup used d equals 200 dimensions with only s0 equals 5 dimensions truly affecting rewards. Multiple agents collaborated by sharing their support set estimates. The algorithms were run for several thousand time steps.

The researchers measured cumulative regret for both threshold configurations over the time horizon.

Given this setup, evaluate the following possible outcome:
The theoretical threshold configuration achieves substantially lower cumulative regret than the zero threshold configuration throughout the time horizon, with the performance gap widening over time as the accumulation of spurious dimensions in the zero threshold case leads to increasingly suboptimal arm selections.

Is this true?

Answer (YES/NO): NO